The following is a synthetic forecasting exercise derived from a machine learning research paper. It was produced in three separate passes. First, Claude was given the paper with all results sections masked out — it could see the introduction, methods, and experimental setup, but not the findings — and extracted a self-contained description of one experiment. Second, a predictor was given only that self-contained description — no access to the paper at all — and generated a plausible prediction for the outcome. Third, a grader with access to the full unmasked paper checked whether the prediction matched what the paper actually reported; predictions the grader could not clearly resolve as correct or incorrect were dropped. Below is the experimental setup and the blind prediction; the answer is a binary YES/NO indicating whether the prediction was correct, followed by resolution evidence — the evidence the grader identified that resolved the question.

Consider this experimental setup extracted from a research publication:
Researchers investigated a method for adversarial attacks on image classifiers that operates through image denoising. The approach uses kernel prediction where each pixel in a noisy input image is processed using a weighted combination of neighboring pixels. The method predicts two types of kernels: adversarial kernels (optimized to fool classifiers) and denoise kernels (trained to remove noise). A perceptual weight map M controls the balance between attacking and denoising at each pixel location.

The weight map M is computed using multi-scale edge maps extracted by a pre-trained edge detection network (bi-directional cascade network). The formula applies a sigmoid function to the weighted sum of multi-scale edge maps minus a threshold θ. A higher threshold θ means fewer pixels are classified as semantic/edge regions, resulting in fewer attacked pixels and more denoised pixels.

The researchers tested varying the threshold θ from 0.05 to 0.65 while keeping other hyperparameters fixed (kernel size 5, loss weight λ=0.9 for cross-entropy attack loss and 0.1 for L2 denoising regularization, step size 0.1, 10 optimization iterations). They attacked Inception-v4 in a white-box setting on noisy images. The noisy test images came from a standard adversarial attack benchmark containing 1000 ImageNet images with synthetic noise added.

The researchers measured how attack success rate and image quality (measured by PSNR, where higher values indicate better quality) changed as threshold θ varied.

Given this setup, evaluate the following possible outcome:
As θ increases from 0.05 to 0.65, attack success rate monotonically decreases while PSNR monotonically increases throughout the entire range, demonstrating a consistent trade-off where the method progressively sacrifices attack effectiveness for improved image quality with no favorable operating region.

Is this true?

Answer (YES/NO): NO